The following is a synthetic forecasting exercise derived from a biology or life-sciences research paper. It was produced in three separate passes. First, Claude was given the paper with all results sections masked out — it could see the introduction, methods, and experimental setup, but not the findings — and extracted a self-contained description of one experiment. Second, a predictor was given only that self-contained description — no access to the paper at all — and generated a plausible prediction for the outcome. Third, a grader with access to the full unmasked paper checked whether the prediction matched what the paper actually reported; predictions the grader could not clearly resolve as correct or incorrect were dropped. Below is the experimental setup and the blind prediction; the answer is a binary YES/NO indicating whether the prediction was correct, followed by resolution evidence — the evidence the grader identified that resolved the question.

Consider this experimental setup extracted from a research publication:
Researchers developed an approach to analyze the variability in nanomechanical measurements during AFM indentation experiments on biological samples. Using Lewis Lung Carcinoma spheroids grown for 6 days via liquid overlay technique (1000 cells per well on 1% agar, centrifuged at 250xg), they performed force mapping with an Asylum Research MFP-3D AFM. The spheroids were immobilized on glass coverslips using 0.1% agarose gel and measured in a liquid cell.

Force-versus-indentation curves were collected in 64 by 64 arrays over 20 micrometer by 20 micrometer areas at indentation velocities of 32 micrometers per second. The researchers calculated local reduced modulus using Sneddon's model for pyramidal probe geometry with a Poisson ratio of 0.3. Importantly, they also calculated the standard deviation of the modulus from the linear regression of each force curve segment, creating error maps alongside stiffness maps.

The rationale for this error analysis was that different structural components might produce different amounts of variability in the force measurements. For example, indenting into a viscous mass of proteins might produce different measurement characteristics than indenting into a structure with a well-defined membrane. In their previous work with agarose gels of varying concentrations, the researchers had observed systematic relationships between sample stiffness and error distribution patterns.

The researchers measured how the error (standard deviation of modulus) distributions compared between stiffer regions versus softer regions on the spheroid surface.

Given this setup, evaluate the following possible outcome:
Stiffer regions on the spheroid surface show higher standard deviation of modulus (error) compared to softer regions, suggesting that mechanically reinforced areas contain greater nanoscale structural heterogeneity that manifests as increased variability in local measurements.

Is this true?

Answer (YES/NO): NO